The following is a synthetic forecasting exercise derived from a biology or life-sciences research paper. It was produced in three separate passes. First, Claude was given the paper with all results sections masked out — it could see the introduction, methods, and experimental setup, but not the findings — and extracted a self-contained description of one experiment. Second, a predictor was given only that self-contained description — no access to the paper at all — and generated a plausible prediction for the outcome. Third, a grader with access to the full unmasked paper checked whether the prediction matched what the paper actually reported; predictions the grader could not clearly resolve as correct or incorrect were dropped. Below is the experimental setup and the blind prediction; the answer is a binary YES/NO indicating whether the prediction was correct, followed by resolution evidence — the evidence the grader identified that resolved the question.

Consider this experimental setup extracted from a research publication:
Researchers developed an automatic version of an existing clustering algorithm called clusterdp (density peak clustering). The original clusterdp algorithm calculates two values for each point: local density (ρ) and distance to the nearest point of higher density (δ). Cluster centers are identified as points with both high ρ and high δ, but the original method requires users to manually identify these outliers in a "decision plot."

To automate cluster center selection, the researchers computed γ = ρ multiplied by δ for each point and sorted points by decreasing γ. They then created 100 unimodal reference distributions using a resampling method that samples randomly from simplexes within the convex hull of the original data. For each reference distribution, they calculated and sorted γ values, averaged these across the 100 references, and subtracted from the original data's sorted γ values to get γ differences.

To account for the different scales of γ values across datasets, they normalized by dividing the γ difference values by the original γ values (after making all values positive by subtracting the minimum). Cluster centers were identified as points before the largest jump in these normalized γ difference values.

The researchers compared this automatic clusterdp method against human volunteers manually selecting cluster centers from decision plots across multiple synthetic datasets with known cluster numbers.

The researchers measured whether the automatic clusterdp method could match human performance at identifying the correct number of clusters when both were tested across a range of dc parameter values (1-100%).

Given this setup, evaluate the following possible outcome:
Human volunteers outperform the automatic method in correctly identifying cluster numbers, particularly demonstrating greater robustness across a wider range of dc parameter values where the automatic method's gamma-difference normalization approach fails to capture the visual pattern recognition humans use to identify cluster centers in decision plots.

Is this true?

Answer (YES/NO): NO